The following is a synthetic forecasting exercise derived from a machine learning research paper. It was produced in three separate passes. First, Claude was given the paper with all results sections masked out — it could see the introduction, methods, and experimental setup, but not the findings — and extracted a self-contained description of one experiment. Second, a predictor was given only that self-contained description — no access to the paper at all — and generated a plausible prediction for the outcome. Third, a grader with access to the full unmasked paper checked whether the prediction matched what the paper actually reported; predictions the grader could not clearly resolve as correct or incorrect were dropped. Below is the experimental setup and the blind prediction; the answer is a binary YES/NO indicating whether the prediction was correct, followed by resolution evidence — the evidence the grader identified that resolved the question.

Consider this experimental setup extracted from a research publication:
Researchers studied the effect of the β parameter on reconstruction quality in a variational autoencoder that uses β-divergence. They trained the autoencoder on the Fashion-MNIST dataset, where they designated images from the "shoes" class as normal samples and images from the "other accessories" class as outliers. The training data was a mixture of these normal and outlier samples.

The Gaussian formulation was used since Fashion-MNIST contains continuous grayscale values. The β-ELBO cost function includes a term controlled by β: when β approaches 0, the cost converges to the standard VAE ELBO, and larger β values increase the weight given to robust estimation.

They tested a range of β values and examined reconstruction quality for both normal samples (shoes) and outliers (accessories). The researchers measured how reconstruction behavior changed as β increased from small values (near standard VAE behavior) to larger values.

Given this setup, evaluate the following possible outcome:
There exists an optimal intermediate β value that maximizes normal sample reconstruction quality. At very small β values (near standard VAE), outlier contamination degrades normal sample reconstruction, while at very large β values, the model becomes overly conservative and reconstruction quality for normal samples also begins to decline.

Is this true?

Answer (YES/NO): YES